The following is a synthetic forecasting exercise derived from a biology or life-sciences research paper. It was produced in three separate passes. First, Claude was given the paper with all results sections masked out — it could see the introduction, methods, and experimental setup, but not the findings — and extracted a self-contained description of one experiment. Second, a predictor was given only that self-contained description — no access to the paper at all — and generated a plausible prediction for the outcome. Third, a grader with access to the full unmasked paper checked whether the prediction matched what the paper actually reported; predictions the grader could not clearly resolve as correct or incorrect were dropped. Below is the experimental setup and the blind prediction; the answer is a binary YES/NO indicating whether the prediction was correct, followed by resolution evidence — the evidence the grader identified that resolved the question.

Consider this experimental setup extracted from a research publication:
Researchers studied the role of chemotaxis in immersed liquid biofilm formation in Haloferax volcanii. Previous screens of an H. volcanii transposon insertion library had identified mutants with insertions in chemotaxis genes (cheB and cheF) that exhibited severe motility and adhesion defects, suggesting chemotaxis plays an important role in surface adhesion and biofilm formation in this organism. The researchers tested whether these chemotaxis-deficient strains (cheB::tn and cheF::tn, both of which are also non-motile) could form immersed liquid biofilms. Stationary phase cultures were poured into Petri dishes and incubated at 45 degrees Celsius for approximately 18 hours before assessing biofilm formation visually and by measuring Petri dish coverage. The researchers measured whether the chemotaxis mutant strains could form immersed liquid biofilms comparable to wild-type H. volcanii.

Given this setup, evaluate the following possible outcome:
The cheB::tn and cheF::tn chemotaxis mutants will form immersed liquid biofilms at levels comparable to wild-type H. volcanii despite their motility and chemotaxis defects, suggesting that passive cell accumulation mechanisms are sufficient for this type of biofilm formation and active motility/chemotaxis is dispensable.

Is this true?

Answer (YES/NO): YES